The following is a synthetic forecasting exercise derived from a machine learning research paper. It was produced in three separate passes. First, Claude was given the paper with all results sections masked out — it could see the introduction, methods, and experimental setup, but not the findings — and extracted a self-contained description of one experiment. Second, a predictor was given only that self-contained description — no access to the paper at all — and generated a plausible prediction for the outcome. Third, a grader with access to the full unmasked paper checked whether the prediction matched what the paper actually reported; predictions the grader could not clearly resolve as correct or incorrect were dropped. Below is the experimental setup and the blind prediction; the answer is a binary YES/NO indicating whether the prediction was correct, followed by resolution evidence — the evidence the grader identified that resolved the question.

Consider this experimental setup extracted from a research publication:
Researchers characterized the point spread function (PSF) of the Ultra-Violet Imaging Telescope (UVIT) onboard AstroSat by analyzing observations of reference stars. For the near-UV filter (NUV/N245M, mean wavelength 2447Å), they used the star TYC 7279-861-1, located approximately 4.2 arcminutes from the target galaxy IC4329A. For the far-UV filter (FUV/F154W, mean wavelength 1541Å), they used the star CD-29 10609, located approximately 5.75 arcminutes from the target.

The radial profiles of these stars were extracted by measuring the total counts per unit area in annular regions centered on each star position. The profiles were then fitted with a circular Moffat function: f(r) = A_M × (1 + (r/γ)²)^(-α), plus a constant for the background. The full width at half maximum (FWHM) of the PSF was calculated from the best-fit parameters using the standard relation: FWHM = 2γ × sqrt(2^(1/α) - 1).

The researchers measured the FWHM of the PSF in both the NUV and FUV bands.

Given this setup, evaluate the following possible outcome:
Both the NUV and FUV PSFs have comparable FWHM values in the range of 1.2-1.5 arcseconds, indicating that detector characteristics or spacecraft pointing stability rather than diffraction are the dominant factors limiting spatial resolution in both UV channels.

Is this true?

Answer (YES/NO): YES